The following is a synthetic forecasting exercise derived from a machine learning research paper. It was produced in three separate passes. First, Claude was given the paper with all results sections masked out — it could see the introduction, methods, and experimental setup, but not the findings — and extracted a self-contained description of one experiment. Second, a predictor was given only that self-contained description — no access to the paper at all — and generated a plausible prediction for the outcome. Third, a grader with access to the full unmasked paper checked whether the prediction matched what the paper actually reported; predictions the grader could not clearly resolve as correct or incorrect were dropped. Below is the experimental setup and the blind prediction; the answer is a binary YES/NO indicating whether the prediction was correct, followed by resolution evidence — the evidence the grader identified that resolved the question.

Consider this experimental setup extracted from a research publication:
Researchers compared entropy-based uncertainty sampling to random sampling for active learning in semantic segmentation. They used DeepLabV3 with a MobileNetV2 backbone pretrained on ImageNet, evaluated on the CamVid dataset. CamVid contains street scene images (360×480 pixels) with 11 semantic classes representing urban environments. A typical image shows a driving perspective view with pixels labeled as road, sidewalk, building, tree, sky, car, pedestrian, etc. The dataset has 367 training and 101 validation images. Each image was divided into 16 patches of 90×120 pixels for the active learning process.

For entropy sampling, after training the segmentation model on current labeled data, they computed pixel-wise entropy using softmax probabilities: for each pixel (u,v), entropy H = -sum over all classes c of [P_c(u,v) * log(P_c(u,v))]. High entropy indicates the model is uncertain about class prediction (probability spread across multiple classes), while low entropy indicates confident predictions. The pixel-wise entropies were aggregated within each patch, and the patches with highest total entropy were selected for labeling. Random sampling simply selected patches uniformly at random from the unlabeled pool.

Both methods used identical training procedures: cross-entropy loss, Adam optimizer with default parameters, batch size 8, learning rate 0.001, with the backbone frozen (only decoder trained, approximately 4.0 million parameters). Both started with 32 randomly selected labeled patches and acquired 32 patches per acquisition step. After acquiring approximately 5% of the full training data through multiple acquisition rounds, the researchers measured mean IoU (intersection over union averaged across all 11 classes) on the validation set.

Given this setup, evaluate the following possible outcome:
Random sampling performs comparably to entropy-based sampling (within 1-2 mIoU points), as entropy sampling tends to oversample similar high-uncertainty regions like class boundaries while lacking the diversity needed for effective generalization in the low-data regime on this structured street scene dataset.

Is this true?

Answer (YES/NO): YES